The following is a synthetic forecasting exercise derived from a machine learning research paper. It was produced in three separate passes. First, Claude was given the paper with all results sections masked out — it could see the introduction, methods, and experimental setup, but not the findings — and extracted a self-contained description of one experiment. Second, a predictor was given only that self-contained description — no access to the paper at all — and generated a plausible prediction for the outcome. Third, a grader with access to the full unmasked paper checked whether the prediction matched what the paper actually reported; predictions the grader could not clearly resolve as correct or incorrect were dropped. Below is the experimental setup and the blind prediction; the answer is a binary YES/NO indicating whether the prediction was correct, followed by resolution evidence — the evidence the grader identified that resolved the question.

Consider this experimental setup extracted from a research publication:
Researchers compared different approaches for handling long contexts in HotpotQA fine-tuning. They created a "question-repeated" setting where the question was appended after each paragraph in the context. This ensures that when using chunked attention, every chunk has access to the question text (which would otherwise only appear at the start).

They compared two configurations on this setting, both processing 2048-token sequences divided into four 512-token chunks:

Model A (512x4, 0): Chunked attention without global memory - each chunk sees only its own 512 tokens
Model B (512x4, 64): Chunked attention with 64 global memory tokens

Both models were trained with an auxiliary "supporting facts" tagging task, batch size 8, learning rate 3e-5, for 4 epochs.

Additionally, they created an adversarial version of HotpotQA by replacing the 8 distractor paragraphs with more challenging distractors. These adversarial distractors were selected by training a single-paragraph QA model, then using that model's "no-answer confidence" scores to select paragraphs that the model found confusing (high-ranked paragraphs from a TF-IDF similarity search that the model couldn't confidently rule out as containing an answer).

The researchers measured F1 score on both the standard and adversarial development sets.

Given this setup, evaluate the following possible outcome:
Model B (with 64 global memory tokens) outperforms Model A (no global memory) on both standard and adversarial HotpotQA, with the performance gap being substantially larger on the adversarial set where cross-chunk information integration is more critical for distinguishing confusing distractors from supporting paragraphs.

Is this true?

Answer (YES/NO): NO